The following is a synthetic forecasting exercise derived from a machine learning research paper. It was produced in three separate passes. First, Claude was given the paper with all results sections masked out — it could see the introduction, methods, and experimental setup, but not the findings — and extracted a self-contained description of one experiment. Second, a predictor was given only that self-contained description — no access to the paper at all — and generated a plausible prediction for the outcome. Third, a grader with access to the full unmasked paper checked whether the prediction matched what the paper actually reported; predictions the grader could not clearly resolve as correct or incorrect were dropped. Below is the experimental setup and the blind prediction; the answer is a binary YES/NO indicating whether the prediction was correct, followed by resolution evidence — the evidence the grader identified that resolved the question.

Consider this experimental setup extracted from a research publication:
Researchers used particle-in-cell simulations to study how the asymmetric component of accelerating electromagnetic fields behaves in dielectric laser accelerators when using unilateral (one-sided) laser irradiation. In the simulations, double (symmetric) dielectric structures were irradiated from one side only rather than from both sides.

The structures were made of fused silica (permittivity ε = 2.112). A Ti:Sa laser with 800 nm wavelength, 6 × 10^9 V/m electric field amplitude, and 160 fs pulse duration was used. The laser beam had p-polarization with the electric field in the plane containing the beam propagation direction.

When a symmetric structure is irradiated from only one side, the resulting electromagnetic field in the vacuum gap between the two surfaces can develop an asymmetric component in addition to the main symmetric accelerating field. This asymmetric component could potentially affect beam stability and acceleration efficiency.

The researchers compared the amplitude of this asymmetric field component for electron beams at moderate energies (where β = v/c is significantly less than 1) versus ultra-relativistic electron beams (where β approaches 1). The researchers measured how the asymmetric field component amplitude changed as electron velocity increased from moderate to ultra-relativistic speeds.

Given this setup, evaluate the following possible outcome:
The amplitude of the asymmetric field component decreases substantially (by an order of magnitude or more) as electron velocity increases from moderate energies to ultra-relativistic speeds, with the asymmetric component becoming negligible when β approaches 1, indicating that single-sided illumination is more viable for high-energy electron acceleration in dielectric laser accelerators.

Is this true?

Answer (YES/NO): YES